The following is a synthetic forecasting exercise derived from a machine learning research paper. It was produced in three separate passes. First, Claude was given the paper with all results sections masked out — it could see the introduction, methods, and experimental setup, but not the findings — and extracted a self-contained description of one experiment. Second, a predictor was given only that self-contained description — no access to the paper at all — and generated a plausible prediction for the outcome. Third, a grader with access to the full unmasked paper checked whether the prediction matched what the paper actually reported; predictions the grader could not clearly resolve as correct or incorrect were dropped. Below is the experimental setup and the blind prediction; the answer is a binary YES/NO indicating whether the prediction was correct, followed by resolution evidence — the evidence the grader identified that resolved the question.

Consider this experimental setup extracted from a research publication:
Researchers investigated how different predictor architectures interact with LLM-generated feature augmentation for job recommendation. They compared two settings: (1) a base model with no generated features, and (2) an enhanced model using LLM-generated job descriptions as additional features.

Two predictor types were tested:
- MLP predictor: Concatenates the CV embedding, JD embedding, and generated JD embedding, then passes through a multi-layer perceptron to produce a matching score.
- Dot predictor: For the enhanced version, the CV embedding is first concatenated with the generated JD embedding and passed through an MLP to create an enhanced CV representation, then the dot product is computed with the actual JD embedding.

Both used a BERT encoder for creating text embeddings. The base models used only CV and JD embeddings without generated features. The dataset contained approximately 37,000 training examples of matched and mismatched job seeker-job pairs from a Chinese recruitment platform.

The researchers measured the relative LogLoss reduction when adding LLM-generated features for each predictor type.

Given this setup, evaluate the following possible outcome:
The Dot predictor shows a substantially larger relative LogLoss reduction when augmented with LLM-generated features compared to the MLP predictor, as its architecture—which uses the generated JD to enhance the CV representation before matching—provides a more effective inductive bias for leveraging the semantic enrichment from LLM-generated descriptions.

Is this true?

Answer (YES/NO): YES